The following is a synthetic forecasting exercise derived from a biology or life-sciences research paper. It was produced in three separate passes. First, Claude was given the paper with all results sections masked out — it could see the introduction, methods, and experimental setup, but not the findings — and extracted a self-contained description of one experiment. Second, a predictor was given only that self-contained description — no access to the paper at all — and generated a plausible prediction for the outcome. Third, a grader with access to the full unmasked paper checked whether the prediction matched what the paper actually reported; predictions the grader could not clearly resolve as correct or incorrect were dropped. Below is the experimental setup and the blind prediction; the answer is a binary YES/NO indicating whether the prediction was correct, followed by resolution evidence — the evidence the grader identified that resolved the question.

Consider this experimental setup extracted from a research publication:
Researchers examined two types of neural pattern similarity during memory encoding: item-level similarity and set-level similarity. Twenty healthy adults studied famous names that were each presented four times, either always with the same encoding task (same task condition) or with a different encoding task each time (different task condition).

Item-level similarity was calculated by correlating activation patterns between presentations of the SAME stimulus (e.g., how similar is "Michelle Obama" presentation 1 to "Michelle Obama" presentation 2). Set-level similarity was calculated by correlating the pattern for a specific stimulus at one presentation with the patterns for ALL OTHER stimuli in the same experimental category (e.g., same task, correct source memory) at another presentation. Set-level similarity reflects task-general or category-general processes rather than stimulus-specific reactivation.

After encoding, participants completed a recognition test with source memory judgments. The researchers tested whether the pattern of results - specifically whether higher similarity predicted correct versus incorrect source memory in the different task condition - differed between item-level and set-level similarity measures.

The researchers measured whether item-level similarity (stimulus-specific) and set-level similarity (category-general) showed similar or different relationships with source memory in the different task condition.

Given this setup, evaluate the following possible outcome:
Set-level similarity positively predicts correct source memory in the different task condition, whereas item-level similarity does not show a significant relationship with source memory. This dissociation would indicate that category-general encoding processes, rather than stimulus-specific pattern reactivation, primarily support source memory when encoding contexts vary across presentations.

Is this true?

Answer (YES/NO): NO